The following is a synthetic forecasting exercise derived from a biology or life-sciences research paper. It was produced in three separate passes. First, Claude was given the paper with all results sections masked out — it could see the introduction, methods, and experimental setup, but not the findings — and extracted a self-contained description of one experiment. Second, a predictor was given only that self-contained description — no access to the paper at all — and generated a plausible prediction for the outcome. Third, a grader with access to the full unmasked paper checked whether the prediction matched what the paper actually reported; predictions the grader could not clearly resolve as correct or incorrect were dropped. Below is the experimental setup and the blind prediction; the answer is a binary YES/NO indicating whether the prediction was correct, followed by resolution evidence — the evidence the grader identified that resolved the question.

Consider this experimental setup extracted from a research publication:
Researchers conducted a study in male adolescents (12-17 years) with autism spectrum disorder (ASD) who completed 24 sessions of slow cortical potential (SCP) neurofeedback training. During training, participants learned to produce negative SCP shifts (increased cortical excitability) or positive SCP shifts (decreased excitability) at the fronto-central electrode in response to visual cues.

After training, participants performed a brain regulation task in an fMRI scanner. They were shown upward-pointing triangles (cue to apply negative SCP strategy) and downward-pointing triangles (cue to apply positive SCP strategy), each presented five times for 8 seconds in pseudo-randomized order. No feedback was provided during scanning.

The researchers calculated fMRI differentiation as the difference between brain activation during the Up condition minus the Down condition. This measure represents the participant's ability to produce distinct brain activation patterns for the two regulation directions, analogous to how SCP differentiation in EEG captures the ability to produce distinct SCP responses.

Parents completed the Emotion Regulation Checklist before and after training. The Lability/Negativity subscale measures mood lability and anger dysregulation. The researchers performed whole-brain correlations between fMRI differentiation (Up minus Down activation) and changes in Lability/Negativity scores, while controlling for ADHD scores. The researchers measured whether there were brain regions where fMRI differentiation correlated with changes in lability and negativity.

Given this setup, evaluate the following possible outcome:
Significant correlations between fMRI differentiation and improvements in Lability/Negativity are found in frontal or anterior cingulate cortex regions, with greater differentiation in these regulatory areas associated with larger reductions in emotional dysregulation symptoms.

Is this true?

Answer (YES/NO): NO